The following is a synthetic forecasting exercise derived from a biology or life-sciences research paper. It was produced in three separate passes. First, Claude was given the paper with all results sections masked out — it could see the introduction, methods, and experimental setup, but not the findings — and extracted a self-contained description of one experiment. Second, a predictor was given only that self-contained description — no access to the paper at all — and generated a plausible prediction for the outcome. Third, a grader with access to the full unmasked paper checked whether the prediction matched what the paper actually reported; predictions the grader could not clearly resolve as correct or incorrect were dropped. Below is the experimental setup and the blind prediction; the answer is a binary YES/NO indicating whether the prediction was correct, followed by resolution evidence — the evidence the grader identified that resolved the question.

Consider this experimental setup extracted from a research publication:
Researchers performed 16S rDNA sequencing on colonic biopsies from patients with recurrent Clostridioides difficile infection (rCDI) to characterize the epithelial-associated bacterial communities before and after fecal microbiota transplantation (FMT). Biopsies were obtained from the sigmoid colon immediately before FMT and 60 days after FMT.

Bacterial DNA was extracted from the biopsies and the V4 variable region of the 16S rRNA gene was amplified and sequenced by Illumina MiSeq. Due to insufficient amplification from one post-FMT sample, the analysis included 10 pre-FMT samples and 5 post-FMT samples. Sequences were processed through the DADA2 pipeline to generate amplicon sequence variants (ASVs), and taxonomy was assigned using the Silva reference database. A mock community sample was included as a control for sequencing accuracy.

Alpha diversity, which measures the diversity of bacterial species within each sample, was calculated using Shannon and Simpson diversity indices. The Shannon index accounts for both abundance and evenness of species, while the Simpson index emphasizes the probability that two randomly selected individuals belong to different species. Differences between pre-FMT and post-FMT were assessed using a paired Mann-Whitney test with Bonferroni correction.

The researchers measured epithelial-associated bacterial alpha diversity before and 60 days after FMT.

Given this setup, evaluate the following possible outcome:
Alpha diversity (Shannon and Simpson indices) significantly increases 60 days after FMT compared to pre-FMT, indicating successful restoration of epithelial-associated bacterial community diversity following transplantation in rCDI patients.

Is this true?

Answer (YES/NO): YES